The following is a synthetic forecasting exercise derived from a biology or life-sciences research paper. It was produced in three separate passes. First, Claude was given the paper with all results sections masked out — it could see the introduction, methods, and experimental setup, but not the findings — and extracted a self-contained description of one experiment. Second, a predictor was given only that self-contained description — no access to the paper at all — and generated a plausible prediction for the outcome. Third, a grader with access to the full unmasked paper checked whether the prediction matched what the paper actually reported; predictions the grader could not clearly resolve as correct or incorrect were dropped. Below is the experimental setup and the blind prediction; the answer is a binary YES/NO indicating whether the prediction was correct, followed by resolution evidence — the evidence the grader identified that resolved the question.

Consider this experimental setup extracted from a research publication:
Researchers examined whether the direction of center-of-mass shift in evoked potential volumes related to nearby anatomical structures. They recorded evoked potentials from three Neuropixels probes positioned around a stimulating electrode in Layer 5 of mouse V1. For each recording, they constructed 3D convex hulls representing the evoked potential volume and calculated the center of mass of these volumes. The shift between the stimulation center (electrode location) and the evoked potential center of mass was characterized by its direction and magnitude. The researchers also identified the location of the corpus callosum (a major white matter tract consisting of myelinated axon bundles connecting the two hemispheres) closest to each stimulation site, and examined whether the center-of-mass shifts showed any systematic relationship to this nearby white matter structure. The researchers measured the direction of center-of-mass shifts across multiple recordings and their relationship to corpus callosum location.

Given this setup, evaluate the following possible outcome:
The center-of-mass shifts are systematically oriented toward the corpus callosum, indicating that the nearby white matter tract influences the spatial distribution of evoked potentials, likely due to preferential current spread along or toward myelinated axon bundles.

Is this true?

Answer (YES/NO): NO